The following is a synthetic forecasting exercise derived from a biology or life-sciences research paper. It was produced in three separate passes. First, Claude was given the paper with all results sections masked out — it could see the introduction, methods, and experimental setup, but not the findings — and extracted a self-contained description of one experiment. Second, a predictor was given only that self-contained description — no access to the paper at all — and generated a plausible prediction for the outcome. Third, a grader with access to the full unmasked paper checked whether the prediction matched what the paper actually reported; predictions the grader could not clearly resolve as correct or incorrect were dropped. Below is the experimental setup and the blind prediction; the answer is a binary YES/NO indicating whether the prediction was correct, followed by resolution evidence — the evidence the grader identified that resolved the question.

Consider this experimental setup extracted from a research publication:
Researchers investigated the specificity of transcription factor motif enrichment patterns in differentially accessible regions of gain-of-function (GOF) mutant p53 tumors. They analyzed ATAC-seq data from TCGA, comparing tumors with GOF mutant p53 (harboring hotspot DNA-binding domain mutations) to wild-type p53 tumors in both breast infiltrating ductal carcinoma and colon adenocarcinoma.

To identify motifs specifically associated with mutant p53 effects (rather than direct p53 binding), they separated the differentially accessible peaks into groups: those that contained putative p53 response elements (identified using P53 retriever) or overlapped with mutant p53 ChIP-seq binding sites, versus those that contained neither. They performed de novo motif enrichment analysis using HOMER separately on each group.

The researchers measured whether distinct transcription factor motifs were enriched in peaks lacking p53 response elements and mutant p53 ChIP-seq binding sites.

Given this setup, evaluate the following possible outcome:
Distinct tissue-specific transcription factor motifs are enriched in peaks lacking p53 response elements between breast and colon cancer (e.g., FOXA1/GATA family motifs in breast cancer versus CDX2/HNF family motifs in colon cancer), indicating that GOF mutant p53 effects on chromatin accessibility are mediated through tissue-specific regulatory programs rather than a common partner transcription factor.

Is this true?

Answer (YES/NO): YES